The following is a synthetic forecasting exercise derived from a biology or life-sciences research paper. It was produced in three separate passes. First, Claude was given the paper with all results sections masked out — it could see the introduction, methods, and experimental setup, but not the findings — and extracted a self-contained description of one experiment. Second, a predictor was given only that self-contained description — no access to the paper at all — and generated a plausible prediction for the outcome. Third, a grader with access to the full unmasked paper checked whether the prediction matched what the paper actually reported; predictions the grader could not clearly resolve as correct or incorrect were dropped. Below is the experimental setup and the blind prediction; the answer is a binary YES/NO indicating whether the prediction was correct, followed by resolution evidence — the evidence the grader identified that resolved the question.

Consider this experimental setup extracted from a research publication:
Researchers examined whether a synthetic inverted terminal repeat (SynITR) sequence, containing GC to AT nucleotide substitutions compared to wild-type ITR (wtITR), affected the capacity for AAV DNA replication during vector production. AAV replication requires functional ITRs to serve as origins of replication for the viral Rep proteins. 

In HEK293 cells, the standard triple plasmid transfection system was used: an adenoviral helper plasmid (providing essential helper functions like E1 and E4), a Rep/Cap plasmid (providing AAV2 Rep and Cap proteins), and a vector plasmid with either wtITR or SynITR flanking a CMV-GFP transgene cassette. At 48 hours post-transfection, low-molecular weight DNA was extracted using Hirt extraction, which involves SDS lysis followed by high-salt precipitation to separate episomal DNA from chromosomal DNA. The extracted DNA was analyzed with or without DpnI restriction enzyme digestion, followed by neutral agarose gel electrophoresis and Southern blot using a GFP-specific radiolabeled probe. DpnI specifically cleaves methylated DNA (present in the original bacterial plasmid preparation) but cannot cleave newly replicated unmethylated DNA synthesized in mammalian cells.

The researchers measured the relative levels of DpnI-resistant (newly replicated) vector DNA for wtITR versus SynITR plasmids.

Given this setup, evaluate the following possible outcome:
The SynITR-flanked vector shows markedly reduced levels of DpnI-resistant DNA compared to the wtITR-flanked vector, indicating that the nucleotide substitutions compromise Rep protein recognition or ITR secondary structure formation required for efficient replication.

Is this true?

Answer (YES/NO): YES